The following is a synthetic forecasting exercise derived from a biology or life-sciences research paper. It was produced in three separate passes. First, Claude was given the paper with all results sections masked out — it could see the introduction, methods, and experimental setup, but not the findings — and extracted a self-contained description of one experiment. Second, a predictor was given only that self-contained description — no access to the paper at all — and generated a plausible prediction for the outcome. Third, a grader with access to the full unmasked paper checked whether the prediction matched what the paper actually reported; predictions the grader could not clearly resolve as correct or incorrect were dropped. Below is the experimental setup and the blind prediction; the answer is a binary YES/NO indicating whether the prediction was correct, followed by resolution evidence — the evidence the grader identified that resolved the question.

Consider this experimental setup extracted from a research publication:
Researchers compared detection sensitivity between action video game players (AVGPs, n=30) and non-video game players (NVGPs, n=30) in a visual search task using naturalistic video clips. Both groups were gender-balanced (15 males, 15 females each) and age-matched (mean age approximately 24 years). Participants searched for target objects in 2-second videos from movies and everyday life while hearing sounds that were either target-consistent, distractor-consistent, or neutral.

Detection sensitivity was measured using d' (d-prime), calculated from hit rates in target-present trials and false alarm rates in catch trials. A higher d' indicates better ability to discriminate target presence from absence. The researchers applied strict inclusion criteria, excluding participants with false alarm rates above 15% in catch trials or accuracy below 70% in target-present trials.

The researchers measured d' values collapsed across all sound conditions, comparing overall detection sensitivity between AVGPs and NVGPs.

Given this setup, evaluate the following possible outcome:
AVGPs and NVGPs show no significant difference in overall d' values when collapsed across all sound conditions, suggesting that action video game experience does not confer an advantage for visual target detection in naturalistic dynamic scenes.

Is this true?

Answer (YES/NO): YES